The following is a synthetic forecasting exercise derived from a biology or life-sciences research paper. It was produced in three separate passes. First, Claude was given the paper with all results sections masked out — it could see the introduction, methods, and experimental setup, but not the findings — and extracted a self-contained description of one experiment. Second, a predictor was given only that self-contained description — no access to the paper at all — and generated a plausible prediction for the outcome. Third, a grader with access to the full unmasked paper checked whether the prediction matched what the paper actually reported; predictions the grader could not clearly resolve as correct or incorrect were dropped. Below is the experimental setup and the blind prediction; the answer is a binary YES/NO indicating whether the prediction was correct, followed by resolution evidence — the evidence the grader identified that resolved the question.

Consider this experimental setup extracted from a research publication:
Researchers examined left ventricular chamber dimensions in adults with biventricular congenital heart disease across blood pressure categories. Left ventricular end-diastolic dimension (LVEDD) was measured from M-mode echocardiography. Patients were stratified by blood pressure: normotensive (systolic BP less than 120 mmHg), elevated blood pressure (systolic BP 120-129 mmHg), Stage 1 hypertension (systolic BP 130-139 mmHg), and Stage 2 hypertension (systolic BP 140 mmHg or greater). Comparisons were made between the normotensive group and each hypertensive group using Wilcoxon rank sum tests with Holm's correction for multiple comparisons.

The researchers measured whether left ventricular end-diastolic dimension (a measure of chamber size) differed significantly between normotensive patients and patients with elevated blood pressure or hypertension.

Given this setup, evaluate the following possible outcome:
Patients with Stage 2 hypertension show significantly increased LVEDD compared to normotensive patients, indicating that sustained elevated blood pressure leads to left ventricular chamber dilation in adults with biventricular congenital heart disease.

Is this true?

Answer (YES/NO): YES